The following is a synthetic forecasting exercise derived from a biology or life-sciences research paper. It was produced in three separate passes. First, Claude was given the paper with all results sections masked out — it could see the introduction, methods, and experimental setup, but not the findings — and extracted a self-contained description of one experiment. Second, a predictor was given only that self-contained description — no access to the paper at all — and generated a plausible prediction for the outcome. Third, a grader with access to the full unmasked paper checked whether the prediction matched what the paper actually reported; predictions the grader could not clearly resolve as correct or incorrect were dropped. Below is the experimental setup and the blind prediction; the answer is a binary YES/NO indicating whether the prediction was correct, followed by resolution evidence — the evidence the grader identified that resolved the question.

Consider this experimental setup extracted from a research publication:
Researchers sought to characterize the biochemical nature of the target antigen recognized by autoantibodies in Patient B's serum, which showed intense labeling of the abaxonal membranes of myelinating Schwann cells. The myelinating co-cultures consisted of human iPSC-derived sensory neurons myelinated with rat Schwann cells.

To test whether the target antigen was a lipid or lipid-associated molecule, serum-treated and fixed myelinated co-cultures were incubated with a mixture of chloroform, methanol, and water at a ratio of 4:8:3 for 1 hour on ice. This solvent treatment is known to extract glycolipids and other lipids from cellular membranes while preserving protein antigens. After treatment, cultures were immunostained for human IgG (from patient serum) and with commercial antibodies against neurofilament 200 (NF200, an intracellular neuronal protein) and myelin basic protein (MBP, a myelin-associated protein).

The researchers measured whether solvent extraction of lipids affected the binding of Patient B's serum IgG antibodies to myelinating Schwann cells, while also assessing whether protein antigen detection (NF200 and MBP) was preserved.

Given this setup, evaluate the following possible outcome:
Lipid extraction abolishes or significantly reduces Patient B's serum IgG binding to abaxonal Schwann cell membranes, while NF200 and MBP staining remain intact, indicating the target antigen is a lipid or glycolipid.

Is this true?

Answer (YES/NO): YES